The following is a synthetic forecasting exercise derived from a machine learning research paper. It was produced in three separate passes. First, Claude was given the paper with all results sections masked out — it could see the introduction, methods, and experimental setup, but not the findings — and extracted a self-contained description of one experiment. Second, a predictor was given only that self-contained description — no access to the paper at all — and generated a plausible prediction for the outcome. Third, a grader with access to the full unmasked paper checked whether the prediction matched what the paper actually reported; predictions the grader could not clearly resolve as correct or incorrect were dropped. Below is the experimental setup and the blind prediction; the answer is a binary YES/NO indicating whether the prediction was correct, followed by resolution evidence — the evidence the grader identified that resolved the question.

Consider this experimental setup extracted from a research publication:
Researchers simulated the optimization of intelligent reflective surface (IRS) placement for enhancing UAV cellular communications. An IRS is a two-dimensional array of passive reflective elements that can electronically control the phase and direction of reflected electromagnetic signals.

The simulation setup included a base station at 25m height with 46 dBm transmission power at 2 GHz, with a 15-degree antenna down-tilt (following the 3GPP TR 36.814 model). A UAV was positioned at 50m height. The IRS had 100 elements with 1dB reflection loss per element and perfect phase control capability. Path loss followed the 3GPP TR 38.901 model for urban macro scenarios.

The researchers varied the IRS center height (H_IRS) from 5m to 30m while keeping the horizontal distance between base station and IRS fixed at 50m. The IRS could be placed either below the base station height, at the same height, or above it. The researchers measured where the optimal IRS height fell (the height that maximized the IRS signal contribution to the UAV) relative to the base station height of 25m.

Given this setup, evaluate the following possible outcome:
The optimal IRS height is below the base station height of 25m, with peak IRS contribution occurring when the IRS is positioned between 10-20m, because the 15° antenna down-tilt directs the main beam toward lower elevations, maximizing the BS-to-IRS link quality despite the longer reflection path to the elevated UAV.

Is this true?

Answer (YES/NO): YES